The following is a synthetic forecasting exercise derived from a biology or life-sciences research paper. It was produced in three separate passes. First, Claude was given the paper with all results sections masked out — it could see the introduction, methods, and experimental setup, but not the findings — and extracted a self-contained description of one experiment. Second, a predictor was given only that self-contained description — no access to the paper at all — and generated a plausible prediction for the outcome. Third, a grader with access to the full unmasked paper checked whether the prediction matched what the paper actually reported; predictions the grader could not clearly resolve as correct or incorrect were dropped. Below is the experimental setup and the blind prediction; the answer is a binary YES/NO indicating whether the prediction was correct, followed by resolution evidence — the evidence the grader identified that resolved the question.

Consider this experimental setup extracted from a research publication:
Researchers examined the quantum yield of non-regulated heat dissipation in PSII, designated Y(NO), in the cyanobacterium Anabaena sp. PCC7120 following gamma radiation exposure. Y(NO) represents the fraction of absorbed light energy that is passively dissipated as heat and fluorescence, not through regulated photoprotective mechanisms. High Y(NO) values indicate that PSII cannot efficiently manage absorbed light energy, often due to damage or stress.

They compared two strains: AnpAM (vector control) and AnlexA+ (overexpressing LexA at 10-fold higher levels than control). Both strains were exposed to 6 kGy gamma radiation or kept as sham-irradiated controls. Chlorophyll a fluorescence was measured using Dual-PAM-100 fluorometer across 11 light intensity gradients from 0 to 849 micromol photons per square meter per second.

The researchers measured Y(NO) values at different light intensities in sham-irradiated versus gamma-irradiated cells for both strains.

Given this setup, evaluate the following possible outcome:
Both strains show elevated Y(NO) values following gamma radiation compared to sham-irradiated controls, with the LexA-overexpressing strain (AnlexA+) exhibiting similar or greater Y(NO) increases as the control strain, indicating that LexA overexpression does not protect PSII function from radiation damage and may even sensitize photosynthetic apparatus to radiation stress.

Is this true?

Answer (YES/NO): YES